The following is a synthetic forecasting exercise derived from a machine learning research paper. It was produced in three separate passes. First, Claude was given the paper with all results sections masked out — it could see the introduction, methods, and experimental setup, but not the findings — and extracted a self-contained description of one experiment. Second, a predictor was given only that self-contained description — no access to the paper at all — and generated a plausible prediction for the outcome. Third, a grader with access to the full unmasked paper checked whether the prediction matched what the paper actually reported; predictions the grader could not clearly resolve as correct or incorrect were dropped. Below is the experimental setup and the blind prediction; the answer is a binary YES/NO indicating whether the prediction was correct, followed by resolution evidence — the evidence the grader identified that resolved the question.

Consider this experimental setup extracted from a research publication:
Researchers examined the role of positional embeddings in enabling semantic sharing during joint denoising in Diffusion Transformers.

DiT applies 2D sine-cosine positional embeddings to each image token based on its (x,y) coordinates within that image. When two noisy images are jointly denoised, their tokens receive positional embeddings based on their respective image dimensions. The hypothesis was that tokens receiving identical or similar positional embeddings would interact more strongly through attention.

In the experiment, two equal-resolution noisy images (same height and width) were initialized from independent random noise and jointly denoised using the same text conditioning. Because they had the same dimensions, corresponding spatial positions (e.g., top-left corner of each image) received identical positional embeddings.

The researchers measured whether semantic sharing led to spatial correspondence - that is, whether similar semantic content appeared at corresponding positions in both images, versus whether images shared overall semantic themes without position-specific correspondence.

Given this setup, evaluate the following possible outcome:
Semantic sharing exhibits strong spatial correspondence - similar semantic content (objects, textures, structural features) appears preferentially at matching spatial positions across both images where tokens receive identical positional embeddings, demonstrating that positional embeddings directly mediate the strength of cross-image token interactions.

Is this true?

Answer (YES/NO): YES